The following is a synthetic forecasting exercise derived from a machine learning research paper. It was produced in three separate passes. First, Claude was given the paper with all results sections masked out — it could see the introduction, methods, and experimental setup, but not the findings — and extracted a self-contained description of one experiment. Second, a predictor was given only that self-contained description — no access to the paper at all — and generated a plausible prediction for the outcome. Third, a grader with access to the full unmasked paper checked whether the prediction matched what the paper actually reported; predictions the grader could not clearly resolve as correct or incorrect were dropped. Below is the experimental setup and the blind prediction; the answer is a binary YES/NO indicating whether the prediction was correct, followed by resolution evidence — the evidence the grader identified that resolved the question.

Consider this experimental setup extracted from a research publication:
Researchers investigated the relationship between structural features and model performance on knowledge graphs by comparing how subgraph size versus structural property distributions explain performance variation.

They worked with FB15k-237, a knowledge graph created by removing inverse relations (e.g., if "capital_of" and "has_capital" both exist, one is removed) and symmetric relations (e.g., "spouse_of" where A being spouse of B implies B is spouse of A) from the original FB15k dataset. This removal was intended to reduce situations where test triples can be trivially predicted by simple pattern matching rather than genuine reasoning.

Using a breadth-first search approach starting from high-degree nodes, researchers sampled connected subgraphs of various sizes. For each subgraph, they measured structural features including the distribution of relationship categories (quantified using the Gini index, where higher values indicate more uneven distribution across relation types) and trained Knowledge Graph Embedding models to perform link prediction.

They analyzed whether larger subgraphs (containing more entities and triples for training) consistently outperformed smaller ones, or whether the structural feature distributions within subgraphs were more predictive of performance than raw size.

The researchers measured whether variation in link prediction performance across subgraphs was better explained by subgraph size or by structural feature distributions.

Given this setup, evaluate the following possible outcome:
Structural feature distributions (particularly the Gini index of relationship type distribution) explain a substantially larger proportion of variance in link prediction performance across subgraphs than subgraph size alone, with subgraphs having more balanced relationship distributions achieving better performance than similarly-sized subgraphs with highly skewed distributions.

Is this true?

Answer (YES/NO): NO